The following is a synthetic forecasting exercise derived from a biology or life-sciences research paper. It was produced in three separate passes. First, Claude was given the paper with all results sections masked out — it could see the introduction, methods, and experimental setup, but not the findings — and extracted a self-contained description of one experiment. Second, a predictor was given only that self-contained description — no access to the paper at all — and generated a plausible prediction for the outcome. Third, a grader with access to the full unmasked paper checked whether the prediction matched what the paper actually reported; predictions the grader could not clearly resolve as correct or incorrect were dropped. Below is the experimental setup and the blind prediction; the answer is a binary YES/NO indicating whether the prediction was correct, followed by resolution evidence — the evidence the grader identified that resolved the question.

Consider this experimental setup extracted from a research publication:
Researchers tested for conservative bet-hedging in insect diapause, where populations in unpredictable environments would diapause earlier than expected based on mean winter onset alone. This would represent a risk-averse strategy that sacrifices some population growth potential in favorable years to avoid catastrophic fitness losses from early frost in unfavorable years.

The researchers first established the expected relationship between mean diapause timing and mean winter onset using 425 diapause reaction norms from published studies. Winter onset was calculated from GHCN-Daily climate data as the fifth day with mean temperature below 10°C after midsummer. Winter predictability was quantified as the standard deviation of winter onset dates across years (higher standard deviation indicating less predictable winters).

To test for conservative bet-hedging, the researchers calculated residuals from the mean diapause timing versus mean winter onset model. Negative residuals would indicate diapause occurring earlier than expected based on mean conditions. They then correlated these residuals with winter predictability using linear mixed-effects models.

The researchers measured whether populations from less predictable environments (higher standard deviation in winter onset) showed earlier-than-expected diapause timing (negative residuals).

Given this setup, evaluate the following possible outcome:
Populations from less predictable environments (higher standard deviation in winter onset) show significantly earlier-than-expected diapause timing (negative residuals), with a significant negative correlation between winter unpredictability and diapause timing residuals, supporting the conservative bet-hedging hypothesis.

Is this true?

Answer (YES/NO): NO